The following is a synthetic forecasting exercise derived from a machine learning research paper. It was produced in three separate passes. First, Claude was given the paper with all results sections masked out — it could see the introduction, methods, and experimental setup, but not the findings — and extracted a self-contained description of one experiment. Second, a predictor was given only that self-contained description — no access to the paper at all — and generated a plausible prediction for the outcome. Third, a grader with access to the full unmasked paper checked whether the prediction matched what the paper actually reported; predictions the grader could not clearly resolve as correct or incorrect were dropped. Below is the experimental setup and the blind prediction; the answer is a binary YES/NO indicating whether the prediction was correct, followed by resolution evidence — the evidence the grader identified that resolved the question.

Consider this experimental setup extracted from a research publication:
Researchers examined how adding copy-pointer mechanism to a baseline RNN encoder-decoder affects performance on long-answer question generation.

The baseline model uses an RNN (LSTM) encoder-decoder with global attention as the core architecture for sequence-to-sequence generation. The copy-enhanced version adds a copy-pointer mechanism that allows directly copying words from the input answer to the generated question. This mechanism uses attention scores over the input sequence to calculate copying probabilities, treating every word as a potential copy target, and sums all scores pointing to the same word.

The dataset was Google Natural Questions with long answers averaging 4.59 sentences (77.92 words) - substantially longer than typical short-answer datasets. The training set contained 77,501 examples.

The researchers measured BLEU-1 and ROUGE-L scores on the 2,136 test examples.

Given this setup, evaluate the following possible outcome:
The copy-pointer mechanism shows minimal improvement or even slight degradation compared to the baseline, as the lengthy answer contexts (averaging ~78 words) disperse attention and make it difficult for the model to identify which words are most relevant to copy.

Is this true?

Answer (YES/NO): NO